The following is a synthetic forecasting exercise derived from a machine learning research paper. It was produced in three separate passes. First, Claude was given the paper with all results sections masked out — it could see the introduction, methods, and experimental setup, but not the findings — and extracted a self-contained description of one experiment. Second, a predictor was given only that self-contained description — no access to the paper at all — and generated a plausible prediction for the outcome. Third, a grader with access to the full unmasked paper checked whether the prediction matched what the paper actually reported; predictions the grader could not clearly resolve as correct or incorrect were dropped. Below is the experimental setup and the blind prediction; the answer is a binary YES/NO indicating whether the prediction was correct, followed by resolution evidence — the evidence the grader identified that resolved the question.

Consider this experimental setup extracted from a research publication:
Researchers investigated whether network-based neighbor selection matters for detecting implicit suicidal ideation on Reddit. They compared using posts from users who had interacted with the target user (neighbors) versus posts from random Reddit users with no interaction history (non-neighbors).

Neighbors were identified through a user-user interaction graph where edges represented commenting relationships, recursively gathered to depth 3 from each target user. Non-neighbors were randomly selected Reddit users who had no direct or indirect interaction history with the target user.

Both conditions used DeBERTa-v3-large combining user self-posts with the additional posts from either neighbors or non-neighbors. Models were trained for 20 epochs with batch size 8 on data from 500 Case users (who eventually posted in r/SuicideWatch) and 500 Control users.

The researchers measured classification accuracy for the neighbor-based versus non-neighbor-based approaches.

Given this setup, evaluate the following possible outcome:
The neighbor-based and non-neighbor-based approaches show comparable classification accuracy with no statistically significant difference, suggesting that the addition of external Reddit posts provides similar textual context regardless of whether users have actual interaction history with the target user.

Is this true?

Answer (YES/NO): NO